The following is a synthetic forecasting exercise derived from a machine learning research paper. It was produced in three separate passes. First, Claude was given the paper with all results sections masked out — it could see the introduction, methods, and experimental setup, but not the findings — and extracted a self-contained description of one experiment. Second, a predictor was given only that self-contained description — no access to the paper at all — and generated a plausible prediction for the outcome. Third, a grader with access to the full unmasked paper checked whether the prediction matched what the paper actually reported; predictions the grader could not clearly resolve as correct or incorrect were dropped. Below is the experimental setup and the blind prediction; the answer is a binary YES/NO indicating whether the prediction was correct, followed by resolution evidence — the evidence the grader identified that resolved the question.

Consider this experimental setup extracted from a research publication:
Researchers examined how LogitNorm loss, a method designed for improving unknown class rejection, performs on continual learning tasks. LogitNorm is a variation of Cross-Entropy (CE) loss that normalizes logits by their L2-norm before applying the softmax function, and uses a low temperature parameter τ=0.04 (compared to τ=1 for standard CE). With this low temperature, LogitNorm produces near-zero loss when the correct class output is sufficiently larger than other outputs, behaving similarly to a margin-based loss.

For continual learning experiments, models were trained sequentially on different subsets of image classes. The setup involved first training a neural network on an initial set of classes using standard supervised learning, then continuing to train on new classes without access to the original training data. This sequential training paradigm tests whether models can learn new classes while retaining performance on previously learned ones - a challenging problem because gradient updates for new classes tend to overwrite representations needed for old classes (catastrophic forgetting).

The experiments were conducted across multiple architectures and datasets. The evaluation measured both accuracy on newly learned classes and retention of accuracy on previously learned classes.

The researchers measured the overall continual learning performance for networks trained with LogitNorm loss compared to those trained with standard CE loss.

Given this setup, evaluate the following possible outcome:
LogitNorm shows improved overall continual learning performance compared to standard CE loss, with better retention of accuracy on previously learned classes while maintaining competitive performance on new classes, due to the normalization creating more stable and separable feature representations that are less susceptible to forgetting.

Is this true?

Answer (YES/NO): NO